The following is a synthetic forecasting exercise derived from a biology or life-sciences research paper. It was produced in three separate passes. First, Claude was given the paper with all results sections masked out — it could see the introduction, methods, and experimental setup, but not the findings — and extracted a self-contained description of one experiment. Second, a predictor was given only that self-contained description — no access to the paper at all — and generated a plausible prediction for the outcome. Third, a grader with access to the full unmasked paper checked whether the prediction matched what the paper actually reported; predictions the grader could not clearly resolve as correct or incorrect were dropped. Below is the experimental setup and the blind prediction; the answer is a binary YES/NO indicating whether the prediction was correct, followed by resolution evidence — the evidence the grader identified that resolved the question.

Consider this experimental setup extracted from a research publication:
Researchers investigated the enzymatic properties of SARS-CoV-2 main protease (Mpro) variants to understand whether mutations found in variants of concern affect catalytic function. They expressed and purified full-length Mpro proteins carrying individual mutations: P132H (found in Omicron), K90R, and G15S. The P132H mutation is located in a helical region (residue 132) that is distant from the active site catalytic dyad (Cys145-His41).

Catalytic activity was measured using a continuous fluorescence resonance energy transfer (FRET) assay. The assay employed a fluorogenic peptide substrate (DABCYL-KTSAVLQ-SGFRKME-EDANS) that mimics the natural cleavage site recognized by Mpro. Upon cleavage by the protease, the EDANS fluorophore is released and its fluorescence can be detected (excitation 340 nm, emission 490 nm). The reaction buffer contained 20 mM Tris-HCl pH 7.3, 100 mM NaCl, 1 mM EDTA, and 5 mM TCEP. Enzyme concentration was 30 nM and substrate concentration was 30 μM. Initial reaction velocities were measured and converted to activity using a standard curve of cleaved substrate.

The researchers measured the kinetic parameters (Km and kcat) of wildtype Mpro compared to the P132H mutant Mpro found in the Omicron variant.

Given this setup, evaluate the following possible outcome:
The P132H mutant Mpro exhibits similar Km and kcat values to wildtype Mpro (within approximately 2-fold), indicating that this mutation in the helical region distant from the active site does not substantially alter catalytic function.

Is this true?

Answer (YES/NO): YES